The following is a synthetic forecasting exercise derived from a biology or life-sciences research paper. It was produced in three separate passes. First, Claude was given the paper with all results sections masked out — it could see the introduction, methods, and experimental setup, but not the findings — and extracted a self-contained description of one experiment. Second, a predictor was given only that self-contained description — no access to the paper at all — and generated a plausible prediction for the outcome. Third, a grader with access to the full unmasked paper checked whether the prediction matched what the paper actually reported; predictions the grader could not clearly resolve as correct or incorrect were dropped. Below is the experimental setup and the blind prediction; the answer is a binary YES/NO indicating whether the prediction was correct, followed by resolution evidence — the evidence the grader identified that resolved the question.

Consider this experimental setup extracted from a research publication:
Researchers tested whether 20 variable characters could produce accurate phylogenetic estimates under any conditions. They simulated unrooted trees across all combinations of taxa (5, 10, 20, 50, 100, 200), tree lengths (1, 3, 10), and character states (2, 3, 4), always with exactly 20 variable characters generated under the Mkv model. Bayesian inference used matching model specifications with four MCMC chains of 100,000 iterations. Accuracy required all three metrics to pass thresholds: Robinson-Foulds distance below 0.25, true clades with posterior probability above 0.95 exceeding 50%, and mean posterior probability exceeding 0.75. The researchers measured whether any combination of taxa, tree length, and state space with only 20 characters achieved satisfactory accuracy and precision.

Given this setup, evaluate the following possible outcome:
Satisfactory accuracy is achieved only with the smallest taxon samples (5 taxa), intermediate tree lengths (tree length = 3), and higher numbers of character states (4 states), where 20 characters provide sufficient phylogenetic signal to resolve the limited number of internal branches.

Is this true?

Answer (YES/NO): NO